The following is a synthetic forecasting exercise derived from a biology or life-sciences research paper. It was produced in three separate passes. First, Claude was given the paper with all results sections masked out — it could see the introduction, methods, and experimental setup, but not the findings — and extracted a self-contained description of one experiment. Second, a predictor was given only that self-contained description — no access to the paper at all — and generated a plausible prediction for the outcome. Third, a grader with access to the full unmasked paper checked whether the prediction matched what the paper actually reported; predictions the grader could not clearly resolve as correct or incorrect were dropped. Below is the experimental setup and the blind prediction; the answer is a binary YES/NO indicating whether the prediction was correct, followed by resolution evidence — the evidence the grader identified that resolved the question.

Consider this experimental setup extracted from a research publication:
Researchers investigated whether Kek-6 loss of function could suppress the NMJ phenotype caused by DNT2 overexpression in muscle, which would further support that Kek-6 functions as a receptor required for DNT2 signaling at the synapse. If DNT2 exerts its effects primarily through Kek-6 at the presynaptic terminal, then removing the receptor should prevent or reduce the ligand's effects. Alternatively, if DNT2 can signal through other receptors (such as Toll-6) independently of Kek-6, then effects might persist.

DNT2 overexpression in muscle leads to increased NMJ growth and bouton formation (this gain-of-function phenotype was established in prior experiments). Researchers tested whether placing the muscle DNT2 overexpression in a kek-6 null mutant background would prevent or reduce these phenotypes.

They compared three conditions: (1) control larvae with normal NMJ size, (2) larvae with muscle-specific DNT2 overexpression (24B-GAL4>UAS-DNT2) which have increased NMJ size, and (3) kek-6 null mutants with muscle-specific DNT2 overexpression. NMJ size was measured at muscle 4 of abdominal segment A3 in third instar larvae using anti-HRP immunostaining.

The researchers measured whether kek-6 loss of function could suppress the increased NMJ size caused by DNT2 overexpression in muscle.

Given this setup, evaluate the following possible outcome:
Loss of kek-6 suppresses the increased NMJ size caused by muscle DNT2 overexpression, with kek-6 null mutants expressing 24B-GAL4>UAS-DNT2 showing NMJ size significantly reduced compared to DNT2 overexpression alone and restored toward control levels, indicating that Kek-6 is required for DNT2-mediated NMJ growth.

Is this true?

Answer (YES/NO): YES